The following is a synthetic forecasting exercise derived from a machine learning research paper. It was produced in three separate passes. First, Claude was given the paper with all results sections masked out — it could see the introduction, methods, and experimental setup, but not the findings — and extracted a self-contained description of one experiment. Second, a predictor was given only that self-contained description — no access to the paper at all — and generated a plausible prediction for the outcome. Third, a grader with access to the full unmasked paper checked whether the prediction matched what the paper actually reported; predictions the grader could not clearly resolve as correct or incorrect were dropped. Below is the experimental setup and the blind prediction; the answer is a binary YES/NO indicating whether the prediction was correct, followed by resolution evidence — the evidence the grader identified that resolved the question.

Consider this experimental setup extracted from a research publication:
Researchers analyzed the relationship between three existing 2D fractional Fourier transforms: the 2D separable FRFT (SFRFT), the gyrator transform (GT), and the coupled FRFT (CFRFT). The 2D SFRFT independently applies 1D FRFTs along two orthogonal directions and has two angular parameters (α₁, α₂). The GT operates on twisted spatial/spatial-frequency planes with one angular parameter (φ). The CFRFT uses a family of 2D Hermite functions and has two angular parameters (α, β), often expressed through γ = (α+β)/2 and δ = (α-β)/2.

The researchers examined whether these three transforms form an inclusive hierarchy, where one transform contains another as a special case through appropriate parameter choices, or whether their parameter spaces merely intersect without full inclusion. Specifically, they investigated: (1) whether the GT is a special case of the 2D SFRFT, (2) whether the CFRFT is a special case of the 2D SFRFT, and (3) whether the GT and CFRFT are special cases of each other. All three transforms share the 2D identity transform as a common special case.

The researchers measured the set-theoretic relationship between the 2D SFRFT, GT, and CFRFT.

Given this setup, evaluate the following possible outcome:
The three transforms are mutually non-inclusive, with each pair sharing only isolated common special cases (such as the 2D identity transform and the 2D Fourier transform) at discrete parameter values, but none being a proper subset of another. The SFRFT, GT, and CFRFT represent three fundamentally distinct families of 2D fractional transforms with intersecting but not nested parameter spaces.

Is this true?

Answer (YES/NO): YES